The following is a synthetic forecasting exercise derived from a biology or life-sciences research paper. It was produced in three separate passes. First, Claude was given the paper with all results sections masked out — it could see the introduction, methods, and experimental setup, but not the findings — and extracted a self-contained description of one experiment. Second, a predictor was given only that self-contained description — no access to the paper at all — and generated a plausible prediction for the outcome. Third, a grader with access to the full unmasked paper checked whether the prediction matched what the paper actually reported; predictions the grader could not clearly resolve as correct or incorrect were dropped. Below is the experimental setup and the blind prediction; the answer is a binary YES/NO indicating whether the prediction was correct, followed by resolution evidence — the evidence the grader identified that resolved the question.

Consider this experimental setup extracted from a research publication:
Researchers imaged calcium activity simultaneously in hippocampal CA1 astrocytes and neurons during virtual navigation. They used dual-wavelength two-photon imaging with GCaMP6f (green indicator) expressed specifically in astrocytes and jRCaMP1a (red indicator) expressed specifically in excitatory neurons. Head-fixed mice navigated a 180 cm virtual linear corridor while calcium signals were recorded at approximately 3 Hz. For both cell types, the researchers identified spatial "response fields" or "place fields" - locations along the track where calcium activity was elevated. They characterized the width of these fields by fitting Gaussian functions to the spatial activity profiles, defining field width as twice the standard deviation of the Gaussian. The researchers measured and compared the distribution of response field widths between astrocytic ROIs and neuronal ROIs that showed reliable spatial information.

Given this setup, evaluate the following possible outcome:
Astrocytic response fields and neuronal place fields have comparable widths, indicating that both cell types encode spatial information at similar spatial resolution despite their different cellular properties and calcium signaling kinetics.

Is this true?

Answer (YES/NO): NO